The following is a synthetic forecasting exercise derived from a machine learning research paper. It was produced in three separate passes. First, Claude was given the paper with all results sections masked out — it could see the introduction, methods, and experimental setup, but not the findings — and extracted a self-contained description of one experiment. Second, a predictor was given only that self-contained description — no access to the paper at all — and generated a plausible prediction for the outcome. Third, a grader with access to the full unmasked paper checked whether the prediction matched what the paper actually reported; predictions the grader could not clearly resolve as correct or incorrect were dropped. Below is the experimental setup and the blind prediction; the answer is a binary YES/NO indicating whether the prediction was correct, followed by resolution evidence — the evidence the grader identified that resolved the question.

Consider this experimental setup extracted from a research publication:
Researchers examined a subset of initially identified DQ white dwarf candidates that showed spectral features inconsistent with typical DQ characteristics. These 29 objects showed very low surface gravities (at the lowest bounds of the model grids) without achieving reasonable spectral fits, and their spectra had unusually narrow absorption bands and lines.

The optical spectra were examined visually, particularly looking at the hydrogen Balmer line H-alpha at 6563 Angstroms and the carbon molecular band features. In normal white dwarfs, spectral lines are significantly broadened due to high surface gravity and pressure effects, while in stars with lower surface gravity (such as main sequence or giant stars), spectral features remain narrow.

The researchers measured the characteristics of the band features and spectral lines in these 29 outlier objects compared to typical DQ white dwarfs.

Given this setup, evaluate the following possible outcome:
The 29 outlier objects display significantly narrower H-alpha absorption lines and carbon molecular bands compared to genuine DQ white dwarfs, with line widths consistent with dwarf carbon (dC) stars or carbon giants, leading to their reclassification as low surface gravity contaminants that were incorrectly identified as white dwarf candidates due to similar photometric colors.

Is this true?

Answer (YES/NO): YES